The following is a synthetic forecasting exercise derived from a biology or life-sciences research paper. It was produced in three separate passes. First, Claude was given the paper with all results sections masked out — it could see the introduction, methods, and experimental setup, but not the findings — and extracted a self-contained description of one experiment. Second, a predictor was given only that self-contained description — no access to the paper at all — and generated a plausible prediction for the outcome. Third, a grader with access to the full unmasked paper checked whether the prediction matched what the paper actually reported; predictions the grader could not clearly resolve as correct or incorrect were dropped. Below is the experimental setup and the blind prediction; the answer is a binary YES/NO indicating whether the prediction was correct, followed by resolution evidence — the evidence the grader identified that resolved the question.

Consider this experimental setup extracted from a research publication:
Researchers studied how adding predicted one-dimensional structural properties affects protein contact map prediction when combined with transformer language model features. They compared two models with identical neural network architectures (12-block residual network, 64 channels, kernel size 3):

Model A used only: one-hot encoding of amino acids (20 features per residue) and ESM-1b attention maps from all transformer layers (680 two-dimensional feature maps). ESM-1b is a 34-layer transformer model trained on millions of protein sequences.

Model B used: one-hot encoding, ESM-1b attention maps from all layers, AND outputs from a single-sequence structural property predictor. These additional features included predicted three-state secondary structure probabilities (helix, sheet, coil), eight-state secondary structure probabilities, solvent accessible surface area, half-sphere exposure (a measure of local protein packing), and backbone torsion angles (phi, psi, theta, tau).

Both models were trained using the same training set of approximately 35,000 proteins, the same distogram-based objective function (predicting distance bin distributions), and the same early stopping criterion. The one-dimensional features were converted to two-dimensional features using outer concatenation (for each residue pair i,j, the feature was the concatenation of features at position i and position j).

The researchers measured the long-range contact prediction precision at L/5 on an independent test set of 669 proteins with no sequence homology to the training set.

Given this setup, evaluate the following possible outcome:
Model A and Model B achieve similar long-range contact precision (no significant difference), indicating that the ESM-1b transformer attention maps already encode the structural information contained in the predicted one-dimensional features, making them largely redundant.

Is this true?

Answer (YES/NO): NO